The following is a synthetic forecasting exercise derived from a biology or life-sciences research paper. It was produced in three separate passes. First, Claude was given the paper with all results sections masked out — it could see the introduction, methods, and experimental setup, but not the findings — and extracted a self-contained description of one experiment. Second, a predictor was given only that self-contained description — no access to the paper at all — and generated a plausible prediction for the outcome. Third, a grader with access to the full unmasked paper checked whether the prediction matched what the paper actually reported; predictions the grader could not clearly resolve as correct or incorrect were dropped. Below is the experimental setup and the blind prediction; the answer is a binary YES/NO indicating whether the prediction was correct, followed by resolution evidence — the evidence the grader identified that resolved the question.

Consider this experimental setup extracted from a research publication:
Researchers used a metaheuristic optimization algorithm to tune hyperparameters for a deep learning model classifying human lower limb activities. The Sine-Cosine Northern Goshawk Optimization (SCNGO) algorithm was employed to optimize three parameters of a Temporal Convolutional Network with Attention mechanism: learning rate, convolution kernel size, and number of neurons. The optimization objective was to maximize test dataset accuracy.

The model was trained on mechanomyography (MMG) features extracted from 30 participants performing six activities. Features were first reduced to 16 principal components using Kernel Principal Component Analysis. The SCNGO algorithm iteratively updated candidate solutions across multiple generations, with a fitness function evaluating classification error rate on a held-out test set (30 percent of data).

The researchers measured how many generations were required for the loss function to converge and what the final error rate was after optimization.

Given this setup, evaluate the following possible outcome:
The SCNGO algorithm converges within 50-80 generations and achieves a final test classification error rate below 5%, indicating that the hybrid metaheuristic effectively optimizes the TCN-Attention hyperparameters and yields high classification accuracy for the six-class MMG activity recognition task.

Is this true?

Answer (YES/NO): NO